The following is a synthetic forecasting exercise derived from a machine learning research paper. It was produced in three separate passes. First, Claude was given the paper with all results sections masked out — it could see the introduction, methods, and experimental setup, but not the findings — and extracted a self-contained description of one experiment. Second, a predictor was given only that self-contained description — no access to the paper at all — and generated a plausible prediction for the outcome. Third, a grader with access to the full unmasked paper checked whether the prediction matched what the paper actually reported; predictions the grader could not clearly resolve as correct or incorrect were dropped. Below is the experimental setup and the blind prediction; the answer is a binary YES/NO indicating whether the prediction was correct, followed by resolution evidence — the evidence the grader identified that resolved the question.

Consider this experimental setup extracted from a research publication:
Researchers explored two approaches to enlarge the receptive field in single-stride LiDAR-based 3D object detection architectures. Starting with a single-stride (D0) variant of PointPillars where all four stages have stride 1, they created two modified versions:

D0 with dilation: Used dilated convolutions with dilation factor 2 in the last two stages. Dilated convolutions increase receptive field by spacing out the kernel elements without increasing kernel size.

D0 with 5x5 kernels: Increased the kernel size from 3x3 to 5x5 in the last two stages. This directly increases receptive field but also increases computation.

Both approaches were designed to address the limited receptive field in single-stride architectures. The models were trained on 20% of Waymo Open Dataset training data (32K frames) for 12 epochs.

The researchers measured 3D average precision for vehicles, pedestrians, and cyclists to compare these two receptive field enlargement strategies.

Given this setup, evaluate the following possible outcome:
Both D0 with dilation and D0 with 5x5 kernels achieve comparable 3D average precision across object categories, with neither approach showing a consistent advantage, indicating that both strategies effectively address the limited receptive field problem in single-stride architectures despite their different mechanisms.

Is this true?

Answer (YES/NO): NO